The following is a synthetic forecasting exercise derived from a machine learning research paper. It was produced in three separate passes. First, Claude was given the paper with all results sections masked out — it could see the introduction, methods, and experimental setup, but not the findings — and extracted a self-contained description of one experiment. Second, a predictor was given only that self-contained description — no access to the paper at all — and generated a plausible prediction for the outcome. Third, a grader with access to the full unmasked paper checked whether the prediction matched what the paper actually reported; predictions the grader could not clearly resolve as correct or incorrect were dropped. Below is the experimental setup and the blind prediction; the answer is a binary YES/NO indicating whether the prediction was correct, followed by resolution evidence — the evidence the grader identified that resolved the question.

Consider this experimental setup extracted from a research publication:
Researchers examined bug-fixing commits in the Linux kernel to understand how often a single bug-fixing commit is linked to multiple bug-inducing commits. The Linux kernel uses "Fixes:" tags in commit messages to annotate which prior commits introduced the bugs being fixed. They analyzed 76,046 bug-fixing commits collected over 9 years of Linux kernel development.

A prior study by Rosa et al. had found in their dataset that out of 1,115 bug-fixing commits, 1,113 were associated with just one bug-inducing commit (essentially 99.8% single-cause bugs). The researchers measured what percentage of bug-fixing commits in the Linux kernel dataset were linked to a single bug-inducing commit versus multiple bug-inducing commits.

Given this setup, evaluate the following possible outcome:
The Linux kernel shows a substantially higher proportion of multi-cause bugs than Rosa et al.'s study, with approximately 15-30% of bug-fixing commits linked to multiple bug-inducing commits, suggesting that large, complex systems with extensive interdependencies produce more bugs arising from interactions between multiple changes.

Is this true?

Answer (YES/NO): NO